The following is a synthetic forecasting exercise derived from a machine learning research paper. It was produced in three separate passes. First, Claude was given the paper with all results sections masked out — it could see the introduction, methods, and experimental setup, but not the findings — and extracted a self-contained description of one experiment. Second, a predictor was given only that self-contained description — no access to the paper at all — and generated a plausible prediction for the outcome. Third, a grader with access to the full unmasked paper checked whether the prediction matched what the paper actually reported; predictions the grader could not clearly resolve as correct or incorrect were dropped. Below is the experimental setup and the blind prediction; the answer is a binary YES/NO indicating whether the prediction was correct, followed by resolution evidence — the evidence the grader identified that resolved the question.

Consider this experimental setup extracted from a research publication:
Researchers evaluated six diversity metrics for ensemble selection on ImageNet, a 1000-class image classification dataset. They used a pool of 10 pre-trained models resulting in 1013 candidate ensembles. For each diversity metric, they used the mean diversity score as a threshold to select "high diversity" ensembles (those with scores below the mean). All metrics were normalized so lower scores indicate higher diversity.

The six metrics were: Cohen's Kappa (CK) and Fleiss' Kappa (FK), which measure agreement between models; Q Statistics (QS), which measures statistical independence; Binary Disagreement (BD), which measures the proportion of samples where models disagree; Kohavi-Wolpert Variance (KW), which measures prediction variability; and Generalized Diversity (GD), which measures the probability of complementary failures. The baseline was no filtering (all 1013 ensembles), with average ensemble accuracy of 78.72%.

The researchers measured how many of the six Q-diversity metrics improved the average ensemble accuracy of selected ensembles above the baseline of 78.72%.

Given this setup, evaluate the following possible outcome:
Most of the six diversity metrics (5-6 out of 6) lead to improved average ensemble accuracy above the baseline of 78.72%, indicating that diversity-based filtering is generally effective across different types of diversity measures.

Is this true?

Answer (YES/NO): NO